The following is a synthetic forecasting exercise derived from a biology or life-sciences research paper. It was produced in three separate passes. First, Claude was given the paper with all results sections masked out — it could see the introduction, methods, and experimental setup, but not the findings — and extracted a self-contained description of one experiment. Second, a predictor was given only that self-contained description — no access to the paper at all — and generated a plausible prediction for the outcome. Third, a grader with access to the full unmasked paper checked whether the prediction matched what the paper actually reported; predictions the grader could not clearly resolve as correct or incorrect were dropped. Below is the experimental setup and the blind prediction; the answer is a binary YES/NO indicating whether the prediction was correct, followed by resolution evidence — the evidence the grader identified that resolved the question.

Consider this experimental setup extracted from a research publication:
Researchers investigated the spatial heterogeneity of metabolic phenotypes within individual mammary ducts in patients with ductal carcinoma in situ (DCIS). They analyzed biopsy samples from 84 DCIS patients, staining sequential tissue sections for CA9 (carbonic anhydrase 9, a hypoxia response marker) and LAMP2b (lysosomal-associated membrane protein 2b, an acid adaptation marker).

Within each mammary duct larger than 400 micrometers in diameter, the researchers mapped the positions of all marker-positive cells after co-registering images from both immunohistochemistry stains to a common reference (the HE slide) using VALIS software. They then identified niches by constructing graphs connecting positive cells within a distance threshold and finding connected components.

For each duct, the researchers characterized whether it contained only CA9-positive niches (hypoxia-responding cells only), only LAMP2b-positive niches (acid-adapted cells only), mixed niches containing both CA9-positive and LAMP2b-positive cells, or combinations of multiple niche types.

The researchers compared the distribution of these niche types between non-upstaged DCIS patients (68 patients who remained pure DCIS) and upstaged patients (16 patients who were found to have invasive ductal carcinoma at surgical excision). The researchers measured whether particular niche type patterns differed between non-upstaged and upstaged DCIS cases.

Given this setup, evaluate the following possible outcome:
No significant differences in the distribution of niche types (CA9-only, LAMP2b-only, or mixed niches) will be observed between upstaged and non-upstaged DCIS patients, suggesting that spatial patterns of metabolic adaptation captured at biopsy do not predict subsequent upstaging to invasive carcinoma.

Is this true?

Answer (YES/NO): NO